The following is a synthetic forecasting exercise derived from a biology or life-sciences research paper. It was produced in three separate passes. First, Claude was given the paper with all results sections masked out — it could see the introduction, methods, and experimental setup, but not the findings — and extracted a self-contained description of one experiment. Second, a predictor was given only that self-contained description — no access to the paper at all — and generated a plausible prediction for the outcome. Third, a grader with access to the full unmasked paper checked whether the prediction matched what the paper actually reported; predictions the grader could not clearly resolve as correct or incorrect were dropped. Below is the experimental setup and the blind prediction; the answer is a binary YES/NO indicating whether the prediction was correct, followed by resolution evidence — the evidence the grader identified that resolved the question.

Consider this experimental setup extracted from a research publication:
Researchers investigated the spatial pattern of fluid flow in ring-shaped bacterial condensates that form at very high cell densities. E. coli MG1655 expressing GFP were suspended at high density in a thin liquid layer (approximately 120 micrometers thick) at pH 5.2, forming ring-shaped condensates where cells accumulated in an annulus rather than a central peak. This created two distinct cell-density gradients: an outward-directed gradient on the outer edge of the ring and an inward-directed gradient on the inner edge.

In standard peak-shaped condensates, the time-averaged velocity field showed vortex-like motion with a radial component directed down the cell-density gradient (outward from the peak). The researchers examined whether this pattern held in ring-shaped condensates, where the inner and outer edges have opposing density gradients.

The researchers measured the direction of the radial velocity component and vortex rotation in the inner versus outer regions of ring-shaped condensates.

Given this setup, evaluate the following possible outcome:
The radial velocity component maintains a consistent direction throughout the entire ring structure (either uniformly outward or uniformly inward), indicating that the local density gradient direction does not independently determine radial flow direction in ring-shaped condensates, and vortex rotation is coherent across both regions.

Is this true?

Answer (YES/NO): NO